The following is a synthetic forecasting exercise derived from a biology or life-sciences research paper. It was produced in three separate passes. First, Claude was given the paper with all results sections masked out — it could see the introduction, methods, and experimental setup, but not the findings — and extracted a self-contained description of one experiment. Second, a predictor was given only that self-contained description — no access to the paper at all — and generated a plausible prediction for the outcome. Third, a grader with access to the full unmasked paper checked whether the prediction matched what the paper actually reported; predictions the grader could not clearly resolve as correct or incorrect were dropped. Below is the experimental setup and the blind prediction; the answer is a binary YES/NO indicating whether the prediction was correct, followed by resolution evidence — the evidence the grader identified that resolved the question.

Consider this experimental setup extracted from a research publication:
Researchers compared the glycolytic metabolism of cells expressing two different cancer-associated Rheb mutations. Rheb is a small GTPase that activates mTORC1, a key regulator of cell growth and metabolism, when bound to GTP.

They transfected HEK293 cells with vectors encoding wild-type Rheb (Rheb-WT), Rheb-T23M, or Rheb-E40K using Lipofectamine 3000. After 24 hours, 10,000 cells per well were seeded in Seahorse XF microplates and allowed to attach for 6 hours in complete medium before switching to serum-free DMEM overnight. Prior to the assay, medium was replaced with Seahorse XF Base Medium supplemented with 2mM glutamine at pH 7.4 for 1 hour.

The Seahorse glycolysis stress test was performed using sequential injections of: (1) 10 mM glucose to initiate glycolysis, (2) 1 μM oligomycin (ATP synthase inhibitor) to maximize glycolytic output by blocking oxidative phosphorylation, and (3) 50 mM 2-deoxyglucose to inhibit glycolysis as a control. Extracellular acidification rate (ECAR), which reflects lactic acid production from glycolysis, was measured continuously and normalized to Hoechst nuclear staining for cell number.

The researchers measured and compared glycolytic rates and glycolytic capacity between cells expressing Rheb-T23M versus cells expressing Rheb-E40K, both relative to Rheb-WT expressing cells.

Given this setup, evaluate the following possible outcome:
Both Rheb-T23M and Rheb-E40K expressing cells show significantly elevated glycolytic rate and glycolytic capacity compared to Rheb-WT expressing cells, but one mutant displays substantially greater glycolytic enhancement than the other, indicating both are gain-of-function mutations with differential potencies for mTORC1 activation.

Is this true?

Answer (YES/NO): NO